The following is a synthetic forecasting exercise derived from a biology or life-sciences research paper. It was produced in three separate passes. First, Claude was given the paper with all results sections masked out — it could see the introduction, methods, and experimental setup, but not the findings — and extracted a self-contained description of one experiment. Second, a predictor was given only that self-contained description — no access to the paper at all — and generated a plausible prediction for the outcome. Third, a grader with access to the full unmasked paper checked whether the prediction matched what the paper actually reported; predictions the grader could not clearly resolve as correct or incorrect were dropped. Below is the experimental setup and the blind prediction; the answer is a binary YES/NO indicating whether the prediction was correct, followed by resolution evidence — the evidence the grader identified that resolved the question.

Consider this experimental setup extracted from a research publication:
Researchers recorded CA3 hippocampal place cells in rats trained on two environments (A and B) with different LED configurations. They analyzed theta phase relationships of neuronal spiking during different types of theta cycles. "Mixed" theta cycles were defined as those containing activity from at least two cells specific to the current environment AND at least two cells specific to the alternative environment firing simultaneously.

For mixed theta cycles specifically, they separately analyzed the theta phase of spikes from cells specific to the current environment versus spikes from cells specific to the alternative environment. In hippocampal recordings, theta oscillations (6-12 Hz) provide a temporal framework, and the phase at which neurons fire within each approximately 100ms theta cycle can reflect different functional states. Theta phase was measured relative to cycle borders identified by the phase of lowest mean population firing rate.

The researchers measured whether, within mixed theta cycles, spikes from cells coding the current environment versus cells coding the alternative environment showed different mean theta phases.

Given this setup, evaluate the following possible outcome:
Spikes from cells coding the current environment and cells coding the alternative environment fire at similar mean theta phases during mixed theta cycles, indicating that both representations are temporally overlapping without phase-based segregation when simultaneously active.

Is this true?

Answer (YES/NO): NO